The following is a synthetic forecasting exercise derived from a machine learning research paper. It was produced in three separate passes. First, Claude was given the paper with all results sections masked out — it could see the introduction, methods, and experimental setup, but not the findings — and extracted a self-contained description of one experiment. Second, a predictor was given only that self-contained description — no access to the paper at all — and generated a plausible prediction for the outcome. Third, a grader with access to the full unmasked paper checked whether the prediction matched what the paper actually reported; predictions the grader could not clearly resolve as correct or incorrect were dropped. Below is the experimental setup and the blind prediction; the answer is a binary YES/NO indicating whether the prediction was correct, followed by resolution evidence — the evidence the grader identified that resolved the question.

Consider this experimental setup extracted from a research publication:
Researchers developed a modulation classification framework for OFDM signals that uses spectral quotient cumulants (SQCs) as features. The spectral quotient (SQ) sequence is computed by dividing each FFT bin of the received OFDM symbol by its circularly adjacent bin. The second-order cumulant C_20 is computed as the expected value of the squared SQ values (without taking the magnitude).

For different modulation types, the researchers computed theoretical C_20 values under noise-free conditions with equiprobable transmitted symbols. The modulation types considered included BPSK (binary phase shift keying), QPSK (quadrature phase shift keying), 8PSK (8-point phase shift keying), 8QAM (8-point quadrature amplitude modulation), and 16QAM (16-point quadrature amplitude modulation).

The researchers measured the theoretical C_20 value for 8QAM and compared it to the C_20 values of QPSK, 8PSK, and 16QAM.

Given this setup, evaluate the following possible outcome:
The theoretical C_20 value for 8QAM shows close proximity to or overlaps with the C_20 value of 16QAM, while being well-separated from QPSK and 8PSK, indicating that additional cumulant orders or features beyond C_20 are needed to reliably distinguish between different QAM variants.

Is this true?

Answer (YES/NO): NO